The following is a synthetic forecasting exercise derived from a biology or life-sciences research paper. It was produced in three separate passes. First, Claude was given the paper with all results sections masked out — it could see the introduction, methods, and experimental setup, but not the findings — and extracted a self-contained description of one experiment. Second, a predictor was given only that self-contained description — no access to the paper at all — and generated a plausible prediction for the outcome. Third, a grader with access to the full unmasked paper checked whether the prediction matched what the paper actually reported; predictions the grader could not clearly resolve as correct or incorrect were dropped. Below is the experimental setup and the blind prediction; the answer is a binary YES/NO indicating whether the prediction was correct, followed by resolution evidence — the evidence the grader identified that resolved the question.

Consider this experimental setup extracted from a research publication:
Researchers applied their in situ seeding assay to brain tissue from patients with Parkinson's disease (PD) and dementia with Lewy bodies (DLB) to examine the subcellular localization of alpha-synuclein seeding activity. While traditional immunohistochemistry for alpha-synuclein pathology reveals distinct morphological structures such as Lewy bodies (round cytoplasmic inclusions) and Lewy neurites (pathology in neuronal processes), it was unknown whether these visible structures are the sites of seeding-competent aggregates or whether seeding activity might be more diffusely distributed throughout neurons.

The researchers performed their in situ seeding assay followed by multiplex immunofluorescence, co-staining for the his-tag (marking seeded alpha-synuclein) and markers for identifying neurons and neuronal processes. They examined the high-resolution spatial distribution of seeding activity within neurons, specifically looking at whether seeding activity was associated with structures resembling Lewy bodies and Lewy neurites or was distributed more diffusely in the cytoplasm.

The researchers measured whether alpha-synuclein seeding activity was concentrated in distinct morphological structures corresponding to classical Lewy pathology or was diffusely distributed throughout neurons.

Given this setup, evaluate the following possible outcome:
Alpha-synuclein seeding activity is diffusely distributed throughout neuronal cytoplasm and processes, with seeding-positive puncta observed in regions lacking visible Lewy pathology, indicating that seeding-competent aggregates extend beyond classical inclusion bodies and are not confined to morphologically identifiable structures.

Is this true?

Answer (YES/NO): YES